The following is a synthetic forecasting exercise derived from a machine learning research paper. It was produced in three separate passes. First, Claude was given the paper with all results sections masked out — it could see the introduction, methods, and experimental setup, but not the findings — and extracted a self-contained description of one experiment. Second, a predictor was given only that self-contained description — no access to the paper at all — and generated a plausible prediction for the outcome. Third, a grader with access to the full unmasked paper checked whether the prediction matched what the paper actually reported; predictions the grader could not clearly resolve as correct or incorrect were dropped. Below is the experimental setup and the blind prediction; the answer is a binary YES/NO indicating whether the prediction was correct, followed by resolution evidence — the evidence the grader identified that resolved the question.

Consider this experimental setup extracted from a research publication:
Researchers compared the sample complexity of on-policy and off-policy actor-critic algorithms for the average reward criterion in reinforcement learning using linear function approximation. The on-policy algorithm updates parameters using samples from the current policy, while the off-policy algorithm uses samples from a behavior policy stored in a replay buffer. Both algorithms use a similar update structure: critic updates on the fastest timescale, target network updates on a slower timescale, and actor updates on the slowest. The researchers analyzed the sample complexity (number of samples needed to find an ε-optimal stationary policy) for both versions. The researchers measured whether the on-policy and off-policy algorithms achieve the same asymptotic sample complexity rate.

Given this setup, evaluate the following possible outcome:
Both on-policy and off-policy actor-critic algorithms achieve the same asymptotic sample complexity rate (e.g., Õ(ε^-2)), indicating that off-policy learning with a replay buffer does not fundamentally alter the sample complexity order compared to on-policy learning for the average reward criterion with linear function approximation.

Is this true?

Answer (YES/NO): YES